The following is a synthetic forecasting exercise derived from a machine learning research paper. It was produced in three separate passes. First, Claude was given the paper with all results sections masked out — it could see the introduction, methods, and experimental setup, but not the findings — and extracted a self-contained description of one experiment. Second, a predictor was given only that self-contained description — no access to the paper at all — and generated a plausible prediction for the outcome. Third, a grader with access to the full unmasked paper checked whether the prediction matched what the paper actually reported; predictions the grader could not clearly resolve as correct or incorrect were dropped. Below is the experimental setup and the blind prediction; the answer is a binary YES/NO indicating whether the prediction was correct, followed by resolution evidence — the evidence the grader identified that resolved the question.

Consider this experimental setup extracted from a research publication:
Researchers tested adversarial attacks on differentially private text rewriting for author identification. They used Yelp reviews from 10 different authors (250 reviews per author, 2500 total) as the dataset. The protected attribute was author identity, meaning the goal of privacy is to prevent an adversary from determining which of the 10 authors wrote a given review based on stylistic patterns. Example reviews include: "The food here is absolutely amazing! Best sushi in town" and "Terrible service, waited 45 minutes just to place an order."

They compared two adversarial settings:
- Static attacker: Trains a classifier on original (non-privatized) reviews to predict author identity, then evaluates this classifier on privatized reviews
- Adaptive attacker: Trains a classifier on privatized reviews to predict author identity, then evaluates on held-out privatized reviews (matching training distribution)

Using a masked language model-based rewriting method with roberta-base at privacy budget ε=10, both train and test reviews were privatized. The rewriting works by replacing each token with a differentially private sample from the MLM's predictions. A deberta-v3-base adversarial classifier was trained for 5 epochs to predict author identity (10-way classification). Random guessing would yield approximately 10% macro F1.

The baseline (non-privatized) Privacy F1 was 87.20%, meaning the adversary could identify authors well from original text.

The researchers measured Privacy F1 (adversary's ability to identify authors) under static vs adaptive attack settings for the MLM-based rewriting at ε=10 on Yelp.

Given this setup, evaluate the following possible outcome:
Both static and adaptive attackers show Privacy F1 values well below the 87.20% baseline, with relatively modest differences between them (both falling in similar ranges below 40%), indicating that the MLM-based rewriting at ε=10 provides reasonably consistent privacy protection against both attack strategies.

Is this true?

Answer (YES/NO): NO